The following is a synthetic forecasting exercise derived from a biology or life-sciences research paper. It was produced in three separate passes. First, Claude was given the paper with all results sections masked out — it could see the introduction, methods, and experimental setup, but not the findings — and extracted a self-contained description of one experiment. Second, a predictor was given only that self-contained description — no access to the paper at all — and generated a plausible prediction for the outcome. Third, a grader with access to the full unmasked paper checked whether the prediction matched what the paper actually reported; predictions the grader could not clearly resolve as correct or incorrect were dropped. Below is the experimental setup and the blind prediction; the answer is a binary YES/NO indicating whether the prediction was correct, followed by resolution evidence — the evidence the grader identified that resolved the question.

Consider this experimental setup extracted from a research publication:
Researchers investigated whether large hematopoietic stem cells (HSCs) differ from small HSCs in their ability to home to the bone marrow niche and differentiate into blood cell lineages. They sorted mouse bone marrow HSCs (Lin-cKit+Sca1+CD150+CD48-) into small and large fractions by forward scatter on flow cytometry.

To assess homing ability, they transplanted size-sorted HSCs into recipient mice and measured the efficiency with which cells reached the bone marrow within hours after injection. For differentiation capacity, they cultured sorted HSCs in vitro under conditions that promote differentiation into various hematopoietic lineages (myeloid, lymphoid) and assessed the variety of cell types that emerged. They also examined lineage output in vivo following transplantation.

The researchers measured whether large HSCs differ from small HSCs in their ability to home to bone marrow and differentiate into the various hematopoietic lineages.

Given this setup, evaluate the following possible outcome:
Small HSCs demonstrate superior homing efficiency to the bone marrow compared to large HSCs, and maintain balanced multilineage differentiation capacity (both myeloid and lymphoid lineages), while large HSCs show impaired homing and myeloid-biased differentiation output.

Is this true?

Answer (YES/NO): NO